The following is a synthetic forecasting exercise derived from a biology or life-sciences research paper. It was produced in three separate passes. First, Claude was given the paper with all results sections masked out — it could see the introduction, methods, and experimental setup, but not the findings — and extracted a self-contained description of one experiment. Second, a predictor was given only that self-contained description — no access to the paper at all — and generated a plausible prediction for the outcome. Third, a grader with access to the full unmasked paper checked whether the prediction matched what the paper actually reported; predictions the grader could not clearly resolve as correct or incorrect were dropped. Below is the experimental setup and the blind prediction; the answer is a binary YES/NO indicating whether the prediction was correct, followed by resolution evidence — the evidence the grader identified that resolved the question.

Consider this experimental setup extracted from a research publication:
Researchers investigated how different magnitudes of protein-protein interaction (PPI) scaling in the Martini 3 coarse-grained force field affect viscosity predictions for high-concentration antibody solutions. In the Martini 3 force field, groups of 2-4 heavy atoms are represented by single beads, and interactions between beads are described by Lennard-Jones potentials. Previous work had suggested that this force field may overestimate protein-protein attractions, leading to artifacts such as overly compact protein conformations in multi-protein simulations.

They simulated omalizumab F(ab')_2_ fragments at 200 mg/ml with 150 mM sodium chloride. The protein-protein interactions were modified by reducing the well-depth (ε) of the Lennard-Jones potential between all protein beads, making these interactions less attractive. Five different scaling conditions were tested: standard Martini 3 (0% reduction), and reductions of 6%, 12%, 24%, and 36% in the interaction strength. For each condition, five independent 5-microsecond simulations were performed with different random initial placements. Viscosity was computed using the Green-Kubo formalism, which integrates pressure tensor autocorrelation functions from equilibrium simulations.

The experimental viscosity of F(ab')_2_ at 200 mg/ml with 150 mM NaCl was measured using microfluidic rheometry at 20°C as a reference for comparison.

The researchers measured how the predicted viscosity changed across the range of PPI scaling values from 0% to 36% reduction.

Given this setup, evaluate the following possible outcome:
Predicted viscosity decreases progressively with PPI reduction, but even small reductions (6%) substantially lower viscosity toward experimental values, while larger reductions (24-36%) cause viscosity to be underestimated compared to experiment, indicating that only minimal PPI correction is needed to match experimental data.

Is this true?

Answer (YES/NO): NO